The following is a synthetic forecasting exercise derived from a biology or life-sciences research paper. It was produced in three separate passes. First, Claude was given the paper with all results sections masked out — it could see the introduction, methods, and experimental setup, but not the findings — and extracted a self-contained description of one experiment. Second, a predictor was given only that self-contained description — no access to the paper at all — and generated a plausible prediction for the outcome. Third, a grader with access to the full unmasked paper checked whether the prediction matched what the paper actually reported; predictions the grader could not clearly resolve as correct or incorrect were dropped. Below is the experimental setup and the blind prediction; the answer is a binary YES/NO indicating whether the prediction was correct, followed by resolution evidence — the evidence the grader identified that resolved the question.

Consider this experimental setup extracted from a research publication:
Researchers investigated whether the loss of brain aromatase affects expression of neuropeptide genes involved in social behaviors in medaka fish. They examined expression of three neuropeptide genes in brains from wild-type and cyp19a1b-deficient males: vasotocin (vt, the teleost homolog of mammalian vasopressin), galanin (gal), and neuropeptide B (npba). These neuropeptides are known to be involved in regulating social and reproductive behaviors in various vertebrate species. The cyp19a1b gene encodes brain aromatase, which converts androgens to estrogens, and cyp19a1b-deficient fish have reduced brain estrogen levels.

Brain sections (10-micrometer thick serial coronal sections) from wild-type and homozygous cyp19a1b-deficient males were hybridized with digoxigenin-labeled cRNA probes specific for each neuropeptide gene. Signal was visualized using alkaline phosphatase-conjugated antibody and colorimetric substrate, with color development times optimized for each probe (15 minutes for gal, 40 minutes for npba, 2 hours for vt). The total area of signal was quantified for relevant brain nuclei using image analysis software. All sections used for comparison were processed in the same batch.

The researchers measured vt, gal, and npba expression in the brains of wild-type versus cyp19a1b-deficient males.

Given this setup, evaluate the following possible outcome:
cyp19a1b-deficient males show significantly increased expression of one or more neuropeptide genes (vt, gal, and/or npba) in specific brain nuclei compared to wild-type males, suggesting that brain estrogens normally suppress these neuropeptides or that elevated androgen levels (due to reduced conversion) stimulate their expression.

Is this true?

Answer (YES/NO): NO